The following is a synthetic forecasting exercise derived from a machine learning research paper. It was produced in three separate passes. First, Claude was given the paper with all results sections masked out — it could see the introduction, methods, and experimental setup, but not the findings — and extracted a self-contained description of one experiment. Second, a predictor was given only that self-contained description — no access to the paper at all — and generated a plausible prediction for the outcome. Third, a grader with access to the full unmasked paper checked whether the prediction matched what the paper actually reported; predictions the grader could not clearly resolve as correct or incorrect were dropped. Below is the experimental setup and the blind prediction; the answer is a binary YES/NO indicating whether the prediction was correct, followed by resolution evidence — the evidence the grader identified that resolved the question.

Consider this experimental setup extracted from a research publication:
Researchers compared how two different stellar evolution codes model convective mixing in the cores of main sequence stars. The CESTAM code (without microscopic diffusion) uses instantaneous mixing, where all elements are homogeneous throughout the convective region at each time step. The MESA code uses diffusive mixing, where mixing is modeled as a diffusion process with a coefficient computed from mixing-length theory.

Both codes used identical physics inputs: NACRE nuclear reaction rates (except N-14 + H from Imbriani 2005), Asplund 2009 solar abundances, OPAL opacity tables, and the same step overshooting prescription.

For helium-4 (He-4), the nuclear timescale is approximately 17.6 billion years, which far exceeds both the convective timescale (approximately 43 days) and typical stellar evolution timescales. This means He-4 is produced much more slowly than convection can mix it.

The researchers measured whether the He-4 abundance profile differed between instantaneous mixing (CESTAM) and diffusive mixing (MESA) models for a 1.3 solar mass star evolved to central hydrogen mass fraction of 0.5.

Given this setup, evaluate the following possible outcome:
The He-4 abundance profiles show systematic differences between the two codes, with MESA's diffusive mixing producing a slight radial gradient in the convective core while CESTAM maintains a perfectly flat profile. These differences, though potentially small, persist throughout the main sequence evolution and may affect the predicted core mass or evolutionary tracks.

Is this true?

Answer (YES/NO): NO